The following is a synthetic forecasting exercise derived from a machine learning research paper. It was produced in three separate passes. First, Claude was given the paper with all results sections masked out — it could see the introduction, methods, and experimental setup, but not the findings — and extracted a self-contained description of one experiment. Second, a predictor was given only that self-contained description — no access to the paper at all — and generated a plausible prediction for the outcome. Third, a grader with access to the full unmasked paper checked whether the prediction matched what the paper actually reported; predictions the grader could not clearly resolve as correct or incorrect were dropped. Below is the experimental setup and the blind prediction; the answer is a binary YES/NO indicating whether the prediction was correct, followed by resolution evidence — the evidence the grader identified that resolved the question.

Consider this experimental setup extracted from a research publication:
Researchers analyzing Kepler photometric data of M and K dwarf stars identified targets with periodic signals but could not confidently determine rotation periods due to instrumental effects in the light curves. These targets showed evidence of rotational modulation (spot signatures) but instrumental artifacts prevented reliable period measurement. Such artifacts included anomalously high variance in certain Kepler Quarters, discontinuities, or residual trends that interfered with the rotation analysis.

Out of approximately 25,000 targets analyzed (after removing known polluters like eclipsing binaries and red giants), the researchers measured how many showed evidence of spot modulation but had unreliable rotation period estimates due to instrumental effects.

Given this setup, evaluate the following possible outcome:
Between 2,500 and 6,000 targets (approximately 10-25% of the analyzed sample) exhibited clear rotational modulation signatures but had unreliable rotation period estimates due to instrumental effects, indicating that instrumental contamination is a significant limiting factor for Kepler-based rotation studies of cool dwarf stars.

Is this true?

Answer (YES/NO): YES